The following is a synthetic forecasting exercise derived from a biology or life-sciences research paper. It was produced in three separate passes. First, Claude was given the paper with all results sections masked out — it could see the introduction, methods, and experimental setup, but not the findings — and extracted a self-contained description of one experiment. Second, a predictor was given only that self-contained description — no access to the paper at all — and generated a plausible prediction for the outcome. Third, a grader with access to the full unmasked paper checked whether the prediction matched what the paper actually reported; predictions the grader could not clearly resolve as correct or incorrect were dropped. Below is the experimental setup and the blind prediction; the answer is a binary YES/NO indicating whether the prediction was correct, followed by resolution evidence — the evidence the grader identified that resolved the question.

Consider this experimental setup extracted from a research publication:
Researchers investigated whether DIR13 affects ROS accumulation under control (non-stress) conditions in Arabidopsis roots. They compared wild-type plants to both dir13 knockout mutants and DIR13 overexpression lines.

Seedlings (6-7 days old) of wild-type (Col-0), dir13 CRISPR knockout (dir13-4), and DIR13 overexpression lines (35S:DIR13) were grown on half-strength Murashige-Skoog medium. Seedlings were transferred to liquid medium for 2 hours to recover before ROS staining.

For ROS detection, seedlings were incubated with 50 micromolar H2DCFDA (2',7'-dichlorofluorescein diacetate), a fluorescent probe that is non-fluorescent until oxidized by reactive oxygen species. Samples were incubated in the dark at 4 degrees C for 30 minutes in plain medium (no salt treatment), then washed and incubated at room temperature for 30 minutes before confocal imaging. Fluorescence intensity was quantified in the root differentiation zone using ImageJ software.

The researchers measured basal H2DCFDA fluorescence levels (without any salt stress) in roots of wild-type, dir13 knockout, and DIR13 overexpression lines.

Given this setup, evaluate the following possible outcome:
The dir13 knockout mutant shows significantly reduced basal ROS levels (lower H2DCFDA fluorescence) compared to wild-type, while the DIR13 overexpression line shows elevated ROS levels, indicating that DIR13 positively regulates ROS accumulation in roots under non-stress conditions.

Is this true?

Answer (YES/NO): YES